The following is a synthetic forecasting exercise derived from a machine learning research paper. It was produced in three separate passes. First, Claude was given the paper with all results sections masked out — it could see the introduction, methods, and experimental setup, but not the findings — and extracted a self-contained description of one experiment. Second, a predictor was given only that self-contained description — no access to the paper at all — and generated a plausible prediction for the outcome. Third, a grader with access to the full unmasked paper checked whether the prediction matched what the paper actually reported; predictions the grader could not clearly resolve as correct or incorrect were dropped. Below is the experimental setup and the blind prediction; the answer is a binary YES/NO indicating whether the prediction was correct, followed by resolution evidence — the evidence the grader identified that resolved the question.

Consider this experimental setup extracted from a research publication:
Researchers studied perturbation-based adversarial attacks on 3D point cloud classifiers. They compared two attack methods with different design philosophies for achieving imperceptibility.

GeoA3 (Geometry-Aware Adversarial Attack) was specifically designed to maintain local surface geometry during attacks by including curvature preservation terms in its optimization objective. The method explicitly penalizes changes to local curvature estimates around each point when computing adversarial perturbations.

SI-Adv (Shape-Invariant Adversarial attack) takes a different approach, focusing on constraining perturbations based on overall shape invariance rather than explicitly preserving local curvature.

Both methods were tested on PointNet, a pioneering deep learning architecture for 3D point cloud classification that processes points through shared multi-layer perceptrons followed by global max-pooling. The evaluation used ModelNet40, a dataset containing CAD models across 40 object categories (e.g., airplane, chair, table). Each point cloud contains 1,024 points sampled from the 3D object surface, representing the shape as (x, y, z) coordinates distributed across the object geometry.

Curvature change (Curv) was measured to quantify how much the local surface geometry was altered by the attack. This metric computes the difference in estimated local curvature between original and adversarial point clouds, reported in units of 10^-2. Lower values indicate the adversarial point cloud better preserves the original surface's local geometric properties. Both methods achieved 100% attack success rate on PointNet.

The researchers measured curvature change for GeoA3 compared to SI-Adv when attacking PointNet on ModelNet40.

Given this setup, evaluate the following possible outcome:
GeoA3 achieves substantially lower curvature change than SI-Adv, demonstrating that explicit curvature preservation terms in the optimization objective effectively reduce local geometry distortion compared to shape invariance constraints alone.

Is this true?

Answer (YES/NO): NO